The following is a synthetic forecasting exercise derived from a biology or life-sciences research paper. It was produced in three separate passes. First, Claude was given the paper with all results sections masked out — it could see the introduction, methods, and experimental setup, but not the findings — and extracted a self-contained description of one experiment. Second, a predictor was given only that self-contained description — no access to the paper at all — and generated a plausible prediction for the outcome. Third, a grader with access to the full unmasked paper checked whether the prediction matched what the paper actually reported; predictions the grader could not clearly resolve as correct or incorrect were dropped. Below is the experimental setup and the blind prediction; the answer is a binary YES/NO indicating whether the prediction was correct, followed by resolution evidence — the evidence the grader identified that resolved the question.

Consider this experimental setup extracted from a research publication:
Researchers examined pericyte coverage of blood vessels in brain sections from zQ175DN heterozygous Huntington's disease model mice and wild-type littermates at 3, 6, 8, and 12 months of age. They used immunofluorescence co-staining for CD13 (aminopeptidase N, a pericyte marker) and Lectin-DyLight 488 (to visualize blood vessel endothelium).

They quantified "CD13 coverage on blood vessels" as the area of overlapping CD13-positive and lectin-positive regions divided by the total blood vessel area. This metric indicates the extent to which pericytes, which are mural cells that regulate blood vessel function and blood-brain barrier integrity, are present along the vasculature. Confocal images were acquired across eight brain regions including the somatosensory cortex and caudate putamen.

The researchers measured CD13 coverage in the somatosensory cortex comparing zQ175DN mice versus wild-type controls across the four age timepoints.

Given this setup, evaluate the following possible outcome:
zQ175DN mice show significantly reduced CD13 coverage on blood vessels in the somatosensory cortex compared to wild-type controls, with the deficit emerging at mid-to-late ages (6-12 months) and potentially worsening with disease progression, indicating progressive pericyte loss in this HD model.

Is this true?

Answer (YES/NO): NO